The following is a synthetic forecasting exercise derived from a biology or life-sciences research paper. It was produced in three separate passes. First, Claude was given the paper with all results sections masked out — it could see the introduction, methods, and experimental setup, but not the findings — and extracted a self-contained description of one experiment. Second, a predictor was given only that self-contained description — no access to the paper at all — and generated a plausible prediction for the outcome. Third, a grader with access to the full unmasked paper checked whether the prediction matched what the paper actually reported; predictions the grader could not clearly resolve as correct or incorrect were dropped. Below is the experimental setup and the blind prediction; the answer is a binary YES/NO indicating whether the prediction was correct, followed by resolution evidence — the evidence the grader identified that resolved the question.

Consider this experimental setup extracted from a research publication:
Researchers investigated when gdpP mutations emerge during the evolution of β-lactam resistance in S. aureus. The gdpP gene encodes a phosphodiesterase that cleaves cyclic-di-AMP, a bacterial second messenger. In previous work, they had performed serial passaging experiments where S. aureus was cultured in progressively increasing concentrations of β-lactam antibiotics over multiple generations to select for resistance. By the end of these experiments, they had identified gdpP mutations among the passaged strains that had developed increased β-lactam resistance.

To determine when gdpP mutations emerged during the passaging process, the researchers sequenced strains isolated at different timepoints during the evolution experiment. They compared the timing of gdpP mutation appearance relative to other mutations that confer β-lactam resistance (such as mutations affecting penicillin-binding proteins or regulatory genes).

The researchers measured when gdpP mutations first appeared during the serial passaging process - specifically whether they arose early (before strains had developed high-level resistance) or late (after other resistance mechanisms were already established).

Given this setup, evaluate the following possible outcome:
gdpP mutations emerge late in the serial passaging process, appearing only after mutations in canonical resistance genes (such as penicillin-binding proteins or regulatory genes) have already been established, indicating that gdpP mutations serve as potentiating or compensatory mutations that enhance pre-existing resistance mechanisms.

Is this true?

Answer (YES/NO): NO